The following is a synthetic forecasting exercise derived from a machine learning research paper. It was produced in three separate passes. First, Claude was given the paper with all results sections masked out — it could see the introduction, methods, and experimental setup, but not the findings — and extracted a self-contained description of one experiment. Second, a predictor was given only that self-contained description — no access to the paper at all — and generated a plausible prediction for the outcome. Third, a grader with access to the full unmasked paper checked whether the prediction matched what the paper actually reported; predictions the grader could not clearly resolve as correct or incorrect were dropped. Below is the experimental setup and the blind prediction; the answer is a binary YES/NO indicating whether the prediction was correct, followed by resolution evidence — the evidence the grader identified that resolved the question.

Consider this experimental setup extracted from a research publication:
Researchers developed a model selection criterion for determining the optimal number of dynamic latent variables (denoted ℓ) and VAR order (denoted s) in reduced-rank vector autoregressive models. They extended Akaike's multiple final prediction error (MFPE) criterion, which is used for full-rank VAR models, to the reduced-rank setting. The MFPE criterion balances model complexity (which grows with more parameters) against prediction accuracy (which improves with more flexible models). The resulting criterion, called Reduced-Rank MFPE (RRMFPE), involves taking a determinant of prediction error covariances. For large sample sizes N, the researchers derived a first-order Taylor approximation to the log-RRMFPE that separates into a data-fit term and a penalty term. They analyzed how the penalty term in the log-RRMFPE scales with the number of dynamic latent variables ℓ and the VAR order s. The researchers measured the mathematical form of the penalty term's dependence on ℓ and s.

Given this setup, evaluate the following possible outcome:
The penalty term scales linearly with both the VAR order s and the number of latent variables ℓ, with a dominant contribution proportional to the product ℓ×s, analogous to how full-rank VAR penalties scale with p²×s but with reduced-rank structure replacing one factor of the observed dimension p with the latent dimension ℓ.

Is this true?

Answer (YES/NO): NO